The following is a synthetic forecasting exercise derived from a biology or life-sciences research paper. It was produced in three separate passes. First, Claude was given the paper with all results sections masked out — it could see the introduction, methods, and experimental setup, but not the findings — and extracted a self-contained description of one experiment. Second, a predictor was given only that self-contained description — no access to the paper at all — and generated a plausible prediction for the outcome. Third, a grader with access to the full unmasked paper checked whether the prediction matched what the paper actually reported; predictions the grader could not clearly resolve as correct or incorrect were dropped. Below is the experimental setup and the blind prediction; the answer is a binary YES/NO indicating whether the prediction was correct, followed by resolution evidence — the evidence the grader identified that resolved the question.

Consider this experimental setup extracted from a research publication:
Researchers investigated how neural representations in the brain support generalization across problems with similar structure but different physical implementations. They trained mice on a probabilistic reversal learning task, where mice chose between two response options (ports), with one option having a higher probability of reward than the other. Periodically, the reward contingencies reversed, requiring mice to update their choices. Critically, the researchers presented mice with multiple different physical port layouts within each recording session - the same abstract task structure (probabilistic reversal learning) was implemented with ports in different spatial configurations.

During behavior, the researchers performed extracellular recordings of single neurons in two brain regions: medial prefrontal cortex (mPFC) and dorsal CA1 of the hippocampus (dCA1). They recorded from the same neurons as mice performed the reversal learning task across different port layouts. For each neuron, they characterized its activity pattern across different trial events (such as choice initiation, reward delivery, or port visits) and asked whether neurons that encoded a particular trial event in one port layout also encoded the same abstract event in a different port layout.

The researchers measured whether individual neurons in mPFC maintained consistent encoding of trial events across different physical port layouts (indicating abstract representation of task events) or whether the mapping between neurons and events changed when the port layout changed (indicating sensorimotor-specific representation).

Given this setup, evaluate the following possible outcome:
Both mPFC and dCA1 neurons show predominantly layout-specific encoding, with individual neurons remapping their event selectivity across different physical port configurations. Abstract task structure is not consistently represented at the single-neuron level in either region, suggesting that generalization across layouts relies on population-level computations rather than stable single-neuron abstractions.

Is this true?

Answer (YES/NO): NO